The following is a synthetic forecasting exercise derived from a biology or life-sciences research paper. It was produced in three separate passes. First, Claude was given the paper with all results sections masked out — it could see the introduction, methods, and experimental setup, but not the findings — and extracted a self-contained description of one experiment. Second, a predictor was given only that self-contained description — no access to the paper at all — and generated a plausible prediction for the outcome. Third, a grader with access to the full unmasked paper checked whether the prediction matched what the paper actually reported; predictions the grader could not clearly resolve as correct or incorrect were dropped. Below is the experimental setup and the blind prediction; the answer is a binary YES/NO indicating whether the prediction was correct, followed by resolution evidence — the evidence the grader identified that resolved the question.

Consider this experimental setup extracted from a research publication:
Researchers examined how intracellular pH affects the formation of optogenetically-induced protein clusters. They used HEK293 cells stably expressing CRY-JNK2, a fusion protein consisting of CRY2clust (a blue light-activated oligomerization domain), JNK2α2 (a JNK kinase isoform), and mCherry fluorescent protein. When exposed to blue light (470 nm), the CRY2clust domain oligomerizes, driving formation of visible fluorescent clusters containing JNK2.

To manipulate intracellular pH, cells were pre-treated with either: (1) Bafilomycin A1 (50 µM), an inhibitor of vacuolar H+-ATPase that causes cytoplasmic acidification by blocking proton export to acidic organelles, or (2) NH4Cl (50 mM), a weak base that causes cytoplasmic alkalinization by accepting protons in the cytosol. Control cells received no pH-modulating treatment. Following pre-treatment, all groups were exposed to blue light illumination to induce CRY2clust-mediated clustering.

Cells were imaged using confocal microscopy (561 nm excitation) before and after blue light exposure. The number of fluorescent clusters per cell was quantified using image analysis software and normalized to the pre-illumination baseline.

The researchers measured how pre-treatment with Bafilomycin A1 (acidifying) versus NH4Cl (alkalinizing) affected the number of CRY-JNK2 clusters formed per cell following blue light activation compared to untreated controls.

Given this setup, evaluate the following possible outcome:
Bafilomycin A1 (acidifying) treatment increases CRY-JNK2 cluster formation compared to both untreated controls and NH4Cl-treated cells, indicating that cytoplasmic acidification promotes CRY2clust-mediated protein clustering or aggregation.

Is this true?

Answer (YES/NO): NO